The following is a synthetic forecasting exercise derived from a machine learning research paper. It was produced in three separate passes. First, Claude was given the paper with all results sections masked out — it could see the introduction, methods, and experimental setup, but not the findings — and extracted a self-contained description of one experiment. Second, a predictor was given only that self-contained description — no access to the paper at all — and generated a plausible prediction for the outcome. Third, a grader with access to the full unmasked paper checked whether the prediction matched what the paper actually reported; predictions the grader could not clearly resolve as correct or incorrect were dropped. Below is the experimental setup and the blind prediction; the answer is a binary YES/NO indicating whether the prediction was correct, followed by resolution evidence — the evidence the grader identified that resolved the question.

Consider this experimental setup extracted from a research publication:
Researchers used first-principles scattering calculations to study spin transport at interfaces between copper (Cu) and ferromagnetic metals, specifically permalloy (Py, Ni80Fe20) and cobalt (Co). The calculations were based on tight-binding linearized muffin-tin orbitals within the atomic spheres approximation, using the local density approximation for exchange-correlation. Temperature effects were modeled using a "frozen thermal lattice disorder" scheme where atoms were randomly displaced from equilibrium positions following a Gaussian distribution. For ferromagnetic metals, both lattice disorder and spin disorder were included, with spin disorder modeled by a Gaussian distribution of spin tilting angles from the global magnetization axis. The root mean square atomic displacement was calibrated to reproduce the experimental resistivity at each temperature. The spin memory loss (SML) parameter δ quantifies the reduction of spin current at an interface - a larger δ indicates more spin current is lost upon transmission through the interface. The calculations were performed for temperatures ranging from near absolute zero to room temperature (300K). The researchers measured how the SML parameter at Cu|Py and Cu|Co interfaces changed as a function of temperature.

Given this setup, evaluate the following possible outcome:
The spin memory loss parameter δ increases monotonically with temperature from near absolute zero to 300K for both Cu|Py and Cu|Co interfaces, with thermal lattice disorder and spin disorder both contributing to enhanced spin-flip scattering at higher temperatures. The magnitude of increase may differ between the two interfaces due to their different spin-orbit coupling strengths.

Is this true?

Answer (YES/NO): NO